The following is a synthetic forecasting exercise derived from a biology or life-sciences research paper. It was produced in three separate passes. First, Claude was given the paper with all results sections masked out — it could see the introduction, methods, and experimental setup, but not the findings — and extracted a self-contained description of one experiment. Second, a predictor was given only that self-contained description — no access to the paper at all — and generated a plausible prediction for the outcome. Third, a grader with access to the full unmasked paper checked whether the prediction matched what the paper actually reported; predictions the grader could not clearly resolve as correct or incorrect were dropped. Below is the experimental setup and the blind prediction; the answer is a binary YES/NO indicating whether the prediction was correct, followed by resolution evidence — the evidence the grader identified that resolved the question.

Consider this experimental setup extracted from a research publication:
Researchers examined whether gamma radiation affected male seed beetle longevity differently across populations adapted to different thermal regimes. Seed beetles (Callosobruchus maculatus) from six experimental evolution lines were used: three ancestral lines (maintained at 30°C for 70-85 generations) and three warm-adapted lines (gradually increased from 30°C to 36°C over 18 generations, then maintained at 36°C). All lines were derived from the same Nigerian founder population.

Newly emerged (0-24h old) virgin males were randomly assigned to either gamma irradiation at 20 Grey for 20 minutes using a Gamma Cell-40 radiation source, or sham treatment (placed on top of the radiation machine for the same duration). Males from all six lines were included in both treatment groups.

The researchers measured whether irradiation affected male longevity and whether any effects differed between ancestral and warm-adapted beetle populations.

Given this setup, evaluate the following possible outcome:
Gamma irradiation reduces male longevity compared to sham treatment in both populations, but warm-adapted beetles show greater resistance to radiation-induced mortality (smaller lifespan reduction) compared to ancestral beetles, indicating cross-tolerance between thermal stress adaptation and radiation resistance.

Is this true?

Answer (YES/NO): NO